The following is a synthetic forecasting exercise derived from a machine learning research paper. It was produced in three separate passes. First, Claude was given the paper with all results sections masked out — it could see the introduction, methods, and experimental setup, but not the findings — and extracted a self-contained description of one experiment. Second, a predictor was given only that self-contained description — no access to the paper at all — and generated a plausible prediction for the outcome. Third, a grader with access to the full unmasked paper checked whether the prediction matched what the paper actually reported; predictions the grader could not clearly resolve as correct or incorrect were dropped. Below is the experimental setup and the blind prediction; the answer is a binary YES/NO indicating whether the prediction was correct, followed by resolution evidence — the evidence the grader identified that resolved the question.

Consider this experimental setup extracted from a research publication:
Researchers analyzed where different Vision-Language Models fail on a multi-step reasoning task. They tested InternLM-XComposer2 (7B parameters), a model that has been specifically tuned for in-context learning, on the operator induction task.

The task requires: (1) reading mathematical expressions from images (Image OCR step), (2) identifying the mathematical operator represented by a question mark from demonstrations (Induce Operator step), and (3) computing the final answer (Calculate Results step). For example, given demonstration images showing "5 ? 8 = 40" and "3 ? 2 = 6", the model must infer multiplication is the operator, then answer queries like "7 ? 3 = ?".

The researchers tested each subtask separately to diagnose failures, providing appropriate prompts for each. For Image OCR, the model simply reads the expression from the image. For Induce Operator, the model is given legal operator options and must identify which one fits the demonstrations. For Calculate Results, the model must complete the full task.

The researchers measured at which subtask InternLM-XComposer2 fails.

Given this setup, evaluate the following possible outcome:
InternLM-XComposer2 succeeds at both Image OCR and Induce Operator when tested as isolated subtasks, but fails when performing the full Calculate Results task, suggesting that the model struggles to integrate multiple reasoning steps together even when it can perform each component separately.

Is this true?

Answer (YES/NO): NO